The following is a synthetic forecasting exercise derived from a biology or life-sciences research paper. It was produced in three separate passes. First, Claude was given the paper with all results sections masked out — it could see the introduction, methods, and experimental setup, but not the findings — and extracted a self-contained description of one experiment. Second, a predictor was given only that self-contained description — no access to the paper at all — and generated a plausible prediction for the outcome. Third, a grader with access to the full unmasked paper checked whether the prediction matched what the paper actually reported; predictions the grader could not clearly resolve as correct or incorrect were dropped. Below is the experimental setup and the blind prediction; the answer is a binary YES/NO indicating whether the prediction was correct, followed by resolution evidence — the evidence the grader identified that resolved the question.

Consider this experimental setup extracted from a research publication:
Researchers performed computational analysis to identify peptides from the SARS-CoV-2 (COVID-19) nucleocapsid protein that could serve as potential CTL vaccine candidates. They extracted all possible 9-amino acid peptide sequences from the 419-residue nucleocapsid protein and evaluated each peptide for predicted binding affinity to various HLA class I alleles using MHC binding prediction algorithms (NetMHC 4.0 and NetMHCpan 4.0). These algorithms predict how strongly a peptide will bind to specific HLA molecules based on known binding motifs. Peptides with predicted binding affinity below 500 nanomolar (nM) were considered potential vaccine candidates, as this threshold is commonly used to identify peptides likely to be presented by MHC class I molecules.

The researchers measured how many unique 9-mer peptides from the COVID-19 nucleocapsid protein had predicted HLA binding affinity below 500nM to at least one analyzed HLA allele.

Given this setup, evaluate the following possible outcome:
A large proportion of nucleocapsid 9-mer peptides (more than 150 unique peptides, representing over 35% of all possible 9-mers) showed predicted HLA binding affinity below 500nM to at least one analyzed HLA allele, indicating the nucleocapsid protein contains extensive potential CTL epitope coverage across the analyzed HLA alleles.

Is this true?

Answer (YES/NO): NO